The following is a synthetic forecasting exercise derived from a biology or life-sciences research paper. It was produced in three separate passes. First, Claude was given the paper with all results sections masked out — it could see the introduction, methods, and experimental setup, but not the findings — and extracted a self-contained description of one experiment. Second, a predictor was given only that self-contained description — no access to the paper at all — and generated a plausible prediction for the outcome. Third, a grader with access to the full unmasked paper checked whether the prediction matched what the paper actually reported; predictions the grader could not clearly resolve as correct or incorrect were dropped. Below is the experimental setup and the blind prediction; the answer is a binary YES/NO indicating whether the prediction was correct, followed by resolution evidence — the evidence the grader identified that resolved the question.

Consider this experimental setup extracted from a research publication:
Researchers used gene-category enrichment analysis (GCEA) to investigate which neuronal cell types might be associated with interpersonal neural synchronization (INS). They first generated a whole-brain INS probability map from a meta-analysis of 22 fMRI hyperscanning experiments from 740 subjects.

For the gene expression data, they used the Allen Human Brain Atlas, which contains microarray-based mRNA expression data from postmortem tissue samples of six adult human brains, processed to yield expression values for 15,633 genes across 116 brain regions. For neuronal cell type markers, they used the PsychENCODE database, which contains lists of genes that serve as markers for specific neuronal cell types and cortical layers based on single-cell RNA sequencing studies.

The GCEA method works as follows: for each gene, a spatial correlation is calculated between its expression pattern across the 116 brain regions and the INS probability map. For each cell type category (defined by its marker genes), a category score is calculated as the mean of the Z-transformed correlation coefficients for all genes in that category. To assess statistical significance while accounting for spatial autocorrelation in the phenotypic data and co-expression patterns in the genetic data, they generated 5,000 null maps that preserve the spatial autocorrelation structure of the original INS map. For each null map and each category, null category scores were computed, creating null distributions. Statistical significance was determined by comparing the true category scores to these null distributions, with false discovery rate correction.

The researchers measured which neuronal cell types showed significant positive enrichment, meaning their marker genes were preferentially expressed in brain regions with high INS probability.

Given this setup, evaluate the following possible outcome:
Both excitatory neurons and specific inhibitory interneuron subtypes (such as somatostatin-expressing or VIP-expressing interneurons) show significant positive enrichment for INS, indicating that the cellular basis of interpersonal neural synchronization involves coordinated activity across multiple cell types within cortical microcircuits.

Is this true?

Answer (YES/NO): NO